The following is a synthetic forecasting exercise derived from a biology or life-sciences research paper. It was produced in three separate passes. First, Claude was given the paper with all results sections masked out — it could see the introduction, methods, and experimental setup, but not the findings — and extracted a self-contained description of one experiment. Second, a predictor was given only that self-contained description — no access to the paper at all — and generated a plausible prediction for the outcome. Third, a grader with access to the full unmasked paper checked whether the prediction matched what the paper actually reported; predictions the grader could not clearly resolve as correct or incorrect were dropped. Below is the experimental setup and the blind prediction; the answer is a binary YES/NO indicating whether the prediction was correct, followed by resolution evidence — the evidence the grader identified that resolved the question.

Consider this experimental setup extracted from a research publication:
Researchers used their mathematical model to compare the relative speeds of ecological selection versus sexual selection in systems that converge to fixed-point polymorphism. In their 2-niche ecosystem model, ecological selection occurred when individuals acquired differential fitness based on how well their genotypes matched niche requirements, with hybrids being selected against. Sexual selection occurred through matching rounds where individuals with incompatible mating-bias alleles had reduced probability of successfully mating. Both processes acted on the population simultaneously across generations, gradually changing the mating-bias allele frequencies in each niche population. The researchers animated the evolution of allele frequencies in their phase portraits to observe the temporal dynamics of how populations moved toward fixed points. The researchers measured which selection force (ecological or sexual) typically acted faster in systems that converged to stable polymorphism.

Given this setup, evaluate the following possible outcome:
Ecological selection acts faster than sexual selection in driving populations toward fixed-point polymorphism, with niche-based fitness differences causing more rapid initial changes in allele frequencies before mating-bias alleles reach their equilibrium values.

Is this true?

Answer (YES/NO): YES